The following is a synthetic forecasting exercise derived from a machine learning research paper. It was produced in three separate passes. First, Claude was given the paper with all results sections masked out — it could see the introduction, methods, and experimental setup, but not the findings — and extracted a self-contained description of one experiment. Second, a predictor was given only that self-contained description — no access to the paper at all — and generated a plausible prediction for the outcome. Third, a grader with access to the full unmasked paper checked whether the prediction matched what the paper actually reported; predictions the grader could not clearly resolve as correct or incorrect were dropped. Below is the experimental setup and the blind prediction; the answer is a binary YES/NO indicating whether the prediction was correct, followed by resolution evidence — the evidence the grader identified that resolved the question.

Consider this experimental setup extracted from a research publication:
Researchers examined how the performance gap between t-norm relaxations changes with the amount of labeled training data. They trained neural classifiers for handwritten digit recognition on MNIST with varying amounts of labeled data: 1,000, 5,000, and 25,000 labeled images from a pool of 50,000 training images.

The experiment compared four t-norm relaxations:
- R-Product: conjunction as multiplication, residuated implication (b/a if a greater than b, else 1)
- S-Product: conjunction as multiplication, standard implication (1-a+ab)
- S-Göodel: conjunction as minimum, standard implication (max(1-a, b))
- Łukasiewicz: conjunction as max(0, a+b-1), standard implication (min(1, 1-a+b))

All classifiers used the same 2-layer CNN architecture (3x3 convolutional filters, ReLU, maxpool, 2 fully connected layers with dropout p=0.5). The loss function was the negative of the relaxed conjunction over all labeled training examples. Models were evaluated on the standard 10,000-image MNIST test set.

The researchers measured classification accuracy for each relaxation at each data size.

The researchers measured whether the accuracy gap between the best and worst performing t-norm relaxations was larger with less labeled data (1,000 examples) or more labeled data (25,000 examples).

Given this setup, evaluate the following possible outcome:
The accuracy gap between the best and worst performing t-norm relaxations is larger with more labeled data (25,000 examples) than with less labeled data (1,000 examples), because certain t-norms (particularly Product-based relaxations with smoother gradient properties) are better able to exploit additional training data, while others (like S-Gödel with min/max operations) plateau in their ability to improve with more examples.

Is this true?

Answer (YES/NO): NO